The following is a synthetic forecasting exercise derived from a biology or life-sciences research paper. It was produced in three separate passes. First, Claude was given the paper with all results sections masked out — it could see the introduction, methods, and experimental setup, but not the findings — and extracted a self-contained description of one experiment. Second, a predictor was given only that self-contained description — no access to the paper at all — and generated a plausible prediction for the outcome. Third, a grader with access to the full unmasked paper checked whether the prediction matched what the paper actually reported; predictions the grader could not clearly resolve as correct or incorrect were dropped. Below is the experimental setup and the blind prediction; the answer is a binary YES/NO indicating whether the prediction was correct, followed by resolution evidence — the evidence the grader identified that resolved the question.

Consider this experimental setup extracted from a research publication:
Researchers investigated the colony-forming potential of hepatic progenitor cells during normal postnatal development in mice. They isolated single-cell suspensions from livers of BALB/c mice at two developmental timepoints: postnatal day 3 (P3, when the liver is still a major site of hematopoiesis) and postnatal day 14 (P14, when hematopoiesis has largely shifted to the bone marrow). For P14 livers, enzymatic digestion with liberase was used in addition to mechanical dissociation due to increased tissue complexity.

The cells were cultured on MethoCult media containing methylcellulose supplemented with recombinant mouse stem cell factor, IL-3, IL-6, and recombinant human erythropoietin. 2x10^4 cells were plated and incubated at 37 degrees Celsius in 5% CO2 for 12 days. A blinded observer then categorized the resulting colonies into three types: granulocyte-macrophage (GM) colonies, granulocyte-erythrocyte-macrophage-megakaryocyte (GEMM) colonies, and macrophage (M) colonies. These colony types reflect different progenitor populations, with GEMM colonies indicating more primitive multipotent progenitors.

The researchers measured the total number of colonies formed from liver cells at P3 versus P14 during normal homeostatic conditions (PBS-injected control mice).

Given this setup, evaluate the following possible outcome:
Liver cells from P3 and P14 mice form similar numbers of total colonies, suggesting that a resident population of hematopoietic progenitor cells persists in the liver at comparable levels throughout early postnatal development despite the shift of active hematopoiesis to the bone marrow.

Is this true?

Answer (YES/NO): YES